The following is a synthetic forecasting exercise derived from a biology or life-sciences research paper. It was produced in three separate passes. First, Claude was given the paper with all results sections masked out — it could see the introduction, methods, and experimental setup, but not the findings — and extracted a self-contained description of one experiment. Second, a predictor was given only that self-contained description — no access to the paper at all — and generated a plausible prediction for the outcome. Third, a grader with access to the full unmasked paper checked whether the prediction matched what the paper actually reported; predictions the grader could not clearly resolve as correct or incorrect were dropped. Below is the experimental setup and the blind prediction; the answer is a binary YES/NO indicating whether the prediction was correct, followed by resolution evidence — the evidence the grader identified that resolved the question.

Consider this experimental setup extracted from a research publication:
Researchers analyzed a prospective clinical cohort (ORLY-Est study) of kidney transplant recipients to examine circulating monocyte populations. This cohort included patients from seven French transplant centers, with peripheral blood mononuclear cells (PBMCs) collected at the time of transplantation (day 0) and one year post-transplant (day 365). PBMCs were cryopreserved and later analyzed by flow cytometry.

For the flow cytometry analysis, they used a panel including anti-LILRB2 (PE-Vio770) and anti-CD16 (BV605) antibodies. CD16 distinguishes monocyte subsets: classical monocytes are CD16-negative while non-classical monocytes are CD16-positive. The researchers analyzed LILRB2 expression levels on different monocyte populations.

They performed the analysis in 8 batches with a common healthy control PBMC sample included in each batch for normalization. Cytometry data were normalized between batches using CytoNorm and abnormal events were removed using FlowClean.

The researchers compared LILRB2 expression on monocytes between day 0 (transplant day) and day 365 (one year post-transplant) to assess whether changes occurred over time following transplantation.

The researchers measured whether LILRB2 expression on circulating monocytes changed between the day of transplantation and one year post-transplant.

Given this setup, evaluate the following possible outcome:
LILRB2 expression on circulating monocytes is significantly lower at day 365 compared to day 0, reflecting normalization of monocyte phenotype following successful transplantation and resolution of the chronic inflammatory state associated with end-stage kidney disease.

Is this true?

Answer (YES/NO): NO